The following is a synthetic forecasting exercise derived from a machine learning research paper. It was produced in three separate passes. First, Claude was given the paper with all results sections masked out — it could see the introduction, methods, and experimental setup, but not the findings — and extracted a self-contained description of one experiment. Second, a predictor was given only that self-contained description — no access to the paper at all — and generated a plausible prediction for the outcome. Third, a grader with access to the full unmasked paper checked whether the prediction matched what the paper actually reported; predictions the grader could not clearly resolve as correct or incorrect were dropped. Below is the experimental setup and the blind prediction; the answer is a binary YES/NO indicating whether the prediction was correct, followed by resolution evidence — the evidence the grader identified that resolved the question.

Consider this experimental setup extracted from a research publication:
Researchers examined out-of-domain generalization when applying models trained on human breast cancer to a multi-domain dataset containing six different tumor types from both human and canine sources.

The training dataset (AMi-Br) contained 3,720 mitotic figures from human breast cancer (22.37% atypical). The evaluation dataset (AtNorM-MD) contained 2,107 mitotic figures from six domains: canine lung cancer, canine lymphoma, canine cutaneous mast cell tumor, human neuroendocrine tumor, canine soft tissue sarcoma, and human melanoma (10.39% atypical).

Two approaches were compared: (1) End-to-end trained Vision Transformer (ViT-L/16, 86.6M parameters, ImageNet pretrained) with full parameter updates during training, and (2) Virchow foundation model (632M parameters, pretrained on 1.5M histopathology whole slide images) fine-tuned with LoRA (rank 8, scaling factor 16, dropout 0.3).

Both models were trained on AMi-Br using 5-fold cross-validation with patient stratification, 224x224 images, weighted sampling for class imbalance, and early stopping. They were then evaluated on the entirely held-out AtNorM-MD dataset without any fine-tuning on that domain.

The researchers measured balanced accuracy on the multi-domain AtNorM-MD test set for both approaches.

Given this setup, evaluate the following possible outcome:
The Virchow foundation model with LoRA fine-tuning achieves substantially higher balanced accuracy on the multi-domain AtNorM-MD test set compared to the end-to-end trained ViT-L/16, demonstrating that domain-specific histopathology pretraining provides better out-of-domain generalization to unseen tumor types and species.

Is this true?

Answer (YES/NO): NO